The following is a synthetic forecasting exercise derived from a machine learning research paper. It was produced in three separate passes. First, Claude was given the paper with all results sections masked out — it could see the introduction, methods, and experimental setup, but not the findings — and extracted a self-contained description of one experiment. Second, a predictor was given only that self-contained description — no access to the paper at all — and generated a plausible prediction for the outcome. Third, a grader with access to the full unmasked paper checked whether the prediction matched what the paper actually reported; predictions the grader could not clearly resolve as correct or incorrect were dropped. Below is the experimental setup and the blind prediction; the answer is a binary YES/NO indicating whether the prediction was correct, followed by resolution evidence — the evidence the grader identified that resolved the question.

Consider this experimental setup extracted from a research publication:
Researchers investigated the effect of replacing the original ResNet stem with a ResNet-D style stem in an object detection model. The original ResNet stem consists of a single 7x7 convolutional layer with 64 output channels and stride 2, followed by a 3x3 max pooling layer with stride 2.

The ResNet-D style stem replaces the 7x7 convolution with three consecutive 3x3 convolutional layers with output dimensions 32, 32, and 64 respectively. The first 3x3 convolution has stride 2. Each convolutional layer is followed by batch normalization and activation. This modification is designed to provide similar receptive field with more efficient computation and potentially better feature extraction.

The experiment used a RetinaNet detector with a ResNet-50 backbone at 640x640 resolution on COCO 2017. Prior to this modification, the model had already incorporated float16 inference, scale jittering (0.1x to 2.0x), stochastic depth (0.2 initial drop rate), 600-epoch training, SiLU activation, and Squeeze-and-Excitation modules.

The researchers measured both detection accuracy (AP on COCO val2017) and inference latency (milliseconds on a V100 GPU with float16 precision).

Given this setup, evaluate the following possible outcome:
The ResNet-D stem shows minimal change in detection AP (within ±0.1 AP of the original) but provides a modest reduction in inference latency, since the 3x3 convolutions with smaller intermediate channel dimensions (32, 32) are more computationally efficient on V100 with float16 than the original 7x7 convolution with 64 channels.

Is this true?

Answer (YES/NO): NO